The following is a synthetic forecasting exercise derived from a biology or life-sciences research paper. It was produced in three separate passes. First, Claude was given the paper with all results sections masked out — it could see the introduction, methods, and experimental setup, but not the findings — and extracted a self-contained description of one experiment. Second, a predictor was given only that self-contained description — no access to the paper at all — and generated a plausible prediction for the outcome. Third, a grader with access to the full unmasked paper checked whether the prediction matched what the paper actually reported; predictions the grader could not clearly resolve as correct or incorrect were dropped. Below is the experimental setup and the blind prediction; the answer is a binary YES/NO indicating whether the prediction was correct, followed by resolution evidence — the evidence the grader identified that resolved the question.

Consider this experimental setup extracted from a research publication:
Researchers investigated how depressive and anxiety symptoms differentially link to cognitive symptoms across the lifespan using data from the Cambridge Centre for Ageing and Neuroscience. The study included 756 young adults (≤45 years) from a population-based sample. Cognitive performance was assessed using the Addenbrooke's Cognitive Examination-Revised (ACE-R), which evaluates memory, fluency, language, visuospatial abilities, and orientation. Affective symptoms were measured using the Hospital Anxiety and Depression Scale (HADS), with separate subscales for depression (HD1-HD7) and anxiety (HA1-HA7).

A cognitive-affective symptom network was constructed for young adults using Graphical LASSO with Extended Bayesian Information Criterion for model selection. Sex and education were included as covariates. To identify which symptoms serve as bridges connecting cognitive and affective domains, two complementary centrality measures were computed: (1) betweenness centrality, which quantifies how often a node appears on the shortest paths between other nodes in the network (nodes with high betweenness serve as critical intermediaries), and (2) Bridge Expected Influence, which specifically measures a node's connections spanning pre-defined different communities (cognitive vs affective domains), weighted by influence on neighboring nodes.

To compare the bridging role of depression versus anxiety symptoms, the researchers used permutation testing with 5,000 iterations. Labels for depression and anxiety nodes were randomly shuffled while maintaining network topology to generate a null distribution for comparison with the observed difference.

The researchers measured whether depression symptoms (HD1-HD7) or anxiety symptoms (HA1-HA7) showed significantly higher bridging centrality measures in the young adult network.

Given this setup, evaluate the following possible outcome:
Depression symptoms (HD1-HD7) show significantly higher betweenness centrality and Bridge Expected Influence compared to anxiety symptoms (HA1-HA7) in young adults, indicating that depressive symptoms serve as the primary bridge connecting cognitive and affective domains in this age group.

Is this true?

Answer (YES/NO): NO